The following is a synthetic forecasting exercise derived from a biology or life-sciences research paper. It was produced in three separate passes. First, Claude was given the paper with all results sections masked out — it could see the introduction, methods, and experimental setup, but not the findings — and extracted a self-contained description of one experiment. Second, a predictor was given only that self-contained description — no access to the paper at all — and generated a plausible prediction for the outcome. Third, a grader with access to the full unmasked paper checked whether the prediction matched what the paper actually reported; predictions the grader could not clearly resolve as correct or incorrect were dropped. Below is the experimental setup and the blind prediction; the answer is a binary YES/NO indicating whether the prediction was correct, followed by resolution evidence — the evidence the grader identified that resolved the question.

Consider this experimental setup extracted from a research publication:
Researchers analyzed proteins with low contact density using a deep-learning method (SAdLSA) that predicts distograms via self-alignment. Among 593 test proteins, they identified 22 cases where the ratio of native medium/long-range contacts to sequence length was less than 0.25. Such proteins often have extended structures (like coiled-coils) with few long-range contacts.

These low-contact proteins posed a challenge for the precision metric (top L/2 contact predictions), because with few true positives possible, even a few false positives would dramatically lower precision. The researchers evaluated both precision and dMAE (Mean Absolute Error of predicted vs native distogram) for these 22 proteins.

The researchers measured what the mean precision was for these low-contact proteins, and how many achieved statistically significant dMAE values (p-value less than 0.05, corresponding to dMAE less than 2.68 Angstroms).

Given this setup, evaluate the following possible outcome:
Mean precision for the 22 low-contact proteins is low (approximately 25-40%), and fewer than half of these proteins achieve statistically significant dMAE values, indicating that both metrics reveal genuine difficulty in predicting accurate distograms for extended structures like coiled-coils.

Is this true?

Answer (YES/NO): NO